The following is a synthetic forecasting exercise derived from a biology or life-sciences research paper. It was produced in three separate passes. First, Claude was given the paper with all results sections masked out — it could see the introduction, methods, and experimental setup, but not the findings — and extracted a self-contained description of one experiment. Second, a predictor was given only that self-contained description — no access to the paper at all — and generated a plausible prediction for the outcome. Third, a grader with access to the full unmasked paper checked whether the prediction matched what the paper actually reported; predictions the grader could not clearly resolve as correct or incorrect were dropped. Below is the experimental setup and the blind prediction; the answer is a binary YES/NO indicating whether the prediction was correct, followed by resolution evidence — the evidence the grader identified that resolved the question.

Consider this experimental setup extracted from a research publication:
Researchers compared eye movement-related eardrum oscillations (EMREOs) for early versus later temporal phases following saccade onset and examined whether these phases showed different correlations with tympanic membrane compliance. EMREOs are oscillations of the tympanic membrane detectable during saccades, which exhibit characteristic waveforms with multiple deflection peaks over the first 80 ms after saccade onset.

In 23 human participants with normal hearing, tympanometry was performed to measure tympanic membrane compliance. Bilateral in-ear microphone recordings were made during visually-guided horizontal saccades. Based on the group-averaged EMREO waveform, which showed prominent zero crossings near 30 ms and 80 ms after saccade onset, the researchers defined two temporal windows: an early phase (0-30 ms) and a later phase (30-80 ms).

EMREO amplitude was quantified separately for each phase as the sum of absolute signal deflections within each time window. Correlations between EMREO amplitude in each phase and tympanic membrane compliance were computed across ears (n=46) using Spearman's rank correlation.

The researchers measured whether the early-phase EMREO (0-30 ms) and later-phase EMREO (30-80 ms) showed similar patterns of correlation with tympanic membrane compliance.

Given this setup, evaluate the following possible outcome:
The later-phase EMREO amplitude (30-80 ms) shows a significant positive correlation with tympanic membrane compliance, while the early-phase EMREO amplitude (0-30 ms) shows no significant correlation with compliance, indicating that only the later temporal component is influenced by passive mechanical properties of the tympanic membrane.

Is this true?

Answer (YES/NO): NO